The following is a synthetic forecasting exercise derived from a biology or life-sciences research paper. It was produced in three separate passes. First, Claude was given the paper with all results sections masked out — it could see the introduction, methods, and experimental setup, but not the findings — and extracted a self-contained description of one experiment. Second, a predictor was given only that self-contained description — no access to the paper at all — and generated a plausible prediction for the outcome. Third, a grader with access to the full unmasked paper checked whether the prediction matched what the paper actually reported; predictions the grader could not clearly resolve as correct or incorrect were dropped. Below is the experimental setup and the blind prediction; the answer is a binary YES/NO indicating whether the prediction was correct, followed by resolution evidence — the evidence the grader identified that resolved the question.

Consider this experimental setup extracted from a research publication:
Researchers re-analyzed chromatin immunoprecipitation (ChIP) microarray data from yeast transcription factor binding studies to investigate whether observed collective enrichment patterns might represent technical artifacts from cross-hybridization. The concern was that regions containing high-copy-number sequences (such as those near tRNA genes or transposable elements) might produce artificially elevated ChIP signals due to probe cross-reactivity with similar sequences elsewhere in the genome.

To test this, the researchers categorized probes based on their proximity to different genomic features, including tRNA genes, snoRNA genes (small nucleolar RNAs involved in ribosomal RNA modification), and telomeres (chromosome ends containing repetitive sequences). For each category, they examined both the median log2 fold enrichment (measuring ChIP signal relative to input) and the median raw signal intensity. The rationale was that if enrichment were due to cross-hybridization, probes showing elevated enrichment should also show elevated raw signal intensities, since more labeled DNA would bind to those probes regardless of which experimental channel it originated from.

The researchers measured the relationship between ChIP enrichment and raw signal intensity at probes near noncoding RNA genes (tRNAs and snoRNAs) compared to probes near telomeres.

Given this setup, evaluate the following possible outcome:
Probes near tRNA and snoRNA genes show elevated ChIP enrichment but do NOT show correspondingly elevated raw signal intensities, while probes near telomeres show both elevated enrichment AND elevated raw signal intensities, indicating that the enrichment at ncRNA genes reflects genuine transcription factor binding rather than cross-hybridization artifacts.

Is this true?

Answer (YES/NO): YES